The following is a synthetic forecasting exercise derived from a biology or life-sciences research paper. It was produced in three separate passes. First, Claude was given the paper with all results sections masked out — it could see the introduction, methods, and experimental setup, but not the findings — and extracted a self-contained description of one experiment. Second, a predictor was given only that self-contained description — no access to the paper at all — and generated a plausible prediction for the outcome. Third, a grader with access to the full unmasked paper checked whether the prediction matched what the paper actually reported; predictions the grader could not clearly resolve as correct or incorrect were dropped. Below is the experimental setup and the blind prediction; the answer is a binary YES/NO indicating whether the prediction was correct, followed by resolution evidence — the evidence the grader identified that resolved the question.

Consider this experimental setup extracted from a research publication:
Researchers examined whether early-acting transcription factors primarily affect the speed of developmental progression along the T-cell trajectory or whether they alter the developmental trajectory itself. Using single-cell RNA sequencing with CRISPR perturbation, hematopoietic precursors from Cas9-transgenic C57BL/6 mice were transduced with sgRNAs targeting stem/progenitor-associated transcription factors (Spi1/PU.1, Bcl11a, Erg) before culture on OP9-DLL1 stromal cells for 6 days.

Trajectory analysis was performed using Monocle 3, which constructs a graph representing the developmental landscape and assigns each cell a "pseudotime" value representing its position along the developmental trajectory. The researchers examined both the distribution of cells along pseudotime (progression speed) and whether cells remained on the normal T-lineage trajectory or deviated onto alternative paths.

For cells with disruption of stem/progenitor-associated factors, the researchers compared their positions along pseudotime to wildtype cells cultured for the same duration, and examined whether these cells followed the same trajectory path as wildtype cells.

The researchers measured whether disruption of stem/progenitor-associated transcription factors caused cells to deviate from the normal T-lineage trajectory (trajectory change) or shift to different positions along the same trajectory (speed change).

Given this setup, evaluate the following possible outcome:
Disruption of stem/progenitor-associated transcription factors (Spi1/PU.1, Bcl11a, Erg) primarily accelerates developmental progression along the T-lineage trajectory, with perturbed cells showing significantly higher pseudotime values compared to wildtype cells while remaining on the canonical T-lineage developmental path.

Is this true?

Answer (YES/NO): NO